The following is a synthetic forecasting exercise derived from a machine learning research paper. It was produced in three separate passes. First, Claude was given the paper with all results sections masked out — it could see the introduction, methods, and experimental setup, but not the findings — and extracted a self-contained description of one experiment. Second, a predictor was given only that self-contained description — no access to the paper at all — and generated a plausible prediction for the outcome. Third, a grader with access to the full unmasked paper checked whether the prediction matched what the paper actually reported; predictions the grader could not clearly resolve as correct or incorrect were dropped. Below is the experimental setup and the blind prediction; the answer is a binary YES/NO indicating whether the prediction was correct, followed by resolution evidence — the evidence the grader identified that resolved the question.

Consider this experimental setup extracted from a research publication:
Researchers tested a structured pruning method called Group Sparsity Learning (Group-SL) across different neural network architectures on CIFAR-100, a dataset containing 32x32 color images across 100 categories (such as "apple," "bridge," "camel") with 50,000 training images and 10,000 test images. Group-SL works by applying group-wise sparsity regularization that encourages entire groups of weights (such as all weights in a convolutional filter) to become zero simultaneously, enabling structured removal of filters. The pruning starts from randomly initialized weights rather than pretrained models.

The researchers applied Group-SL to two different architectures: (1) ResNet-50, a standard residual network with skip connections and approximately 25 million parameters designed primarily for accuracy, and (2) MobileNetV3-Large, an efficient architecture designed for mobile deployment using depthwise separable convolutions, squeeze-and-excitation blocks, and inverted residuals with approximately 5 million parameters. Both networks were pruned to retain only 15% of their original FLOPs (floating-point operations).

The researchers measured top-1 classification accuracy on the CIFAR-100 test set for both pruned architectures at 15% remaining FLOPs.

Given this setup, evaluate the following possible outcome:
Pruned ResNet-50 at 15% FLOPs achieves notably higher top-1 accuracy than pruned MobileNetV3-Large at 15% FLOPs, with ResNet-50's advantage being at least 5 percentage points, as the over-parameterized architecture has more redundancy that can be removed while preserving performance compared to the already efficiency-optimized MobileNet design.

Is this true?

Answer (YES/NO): YES